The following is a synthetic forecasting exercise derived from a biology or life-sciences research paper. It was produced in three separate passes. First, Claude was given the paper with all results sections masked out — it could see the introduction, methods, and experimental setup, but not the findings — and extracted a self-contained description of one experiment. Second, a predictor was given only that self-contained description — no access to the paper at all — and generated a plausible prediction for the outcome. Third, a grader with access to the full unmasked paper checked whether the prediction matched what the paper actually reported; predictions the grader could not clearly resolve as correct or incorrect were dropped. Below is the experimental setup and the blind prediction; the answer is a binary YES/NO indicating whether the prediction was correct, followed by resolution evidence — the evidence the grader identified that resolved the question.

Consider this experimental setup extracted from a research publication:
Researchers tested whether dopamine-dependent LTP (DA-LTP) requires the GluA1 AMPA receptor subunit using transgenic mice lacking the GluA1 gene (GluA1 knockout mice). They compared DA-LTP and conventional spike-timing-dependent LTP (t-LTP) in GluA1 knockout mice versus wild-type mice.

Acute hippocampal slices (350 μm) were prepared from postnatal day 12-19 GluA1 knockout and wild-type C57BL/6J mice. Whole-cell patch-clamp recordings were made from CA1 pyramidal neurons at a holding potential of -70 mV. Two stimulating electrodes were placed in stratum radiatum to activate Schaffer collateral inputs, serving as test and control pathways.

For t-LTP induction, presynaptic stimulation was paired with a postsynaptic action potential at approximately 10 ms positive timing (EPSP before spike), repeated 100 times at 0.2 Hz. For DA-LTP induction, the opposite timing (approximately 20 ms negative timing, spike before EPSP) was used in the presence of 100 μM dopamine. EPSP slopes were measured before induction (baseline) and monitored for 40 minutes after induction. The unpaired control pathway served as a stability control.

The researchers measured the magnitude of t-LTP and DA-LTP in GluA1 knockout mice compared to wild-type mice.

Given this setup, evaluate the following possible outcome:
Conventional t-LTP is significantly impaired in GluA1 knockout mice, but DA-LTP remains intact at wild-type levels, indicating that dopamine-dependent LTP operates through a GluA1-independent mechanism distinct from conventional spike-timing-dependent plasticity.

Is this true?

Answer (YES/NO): NO